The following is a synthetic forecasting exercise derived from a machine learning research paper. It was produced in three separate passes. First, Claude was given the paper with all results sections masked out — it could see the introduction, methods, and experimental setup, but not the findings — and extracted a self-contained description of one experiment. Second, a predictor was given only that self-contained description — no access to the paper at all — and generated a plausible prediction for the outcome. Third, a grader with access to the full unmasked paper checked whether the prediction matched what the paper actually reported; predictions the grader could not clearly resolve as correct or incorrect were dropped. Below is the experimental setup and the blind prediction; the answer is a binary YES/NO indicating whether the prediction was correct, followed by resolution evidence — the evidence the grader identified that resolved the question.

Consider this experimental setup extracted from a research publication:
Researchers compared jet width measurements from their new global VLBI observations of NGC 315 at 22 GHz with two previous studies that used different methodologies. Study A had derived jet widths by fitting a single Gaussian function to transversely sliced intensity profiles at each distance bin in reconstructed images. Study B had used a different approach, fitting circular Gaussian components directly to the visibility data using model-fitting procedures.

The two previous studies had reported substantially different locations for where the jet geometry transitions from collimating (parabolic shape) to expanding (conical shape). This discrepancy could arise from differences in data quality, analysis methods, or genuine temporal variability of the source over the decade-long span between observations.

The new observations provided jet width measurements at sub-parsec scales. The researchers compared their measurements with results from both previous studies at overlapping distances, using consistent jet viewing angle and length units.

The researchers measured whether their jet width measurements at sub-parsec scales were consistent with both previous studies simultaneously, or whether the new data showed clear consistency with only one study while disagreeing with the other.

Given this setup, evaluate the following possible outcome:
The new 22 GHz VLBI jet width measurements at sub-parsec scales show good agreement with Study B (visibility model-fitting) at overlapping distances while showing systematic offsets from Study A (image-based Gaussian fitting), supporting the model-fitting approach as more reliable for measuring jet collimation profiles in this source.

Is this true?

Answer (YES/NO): NO